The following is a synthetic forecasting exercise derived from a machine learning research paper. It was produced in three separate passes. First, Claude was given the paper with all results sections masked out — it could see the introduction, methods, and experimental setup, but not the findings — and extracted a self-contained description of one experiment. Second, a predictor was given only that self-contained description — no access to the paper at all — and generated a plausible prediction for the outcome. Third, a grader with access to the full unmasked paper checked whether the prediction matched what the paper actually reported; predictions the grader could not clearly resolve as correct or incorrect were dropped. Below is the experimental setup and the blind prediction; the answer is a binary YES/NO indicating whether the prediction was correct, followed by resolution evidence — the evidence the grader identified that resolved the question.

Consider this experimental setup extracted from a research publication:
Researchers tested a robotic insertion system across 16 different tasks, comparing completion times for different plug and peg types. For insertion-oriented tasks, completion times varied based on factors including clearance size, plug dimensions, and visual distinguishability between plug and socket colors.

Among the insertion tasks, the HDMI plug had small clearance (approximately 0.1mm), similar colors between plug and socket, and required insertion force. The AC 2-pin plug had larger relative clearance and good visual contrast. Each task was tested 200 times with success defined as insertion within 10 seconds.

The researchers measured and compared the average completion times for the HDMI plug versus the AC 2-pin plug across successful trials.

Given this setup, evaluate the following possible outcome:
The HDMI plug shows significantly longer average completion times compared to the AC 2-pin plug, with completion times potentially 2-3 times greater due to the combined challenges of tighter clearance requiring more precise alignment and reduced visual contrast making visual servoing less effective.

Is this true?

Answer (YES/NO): NO